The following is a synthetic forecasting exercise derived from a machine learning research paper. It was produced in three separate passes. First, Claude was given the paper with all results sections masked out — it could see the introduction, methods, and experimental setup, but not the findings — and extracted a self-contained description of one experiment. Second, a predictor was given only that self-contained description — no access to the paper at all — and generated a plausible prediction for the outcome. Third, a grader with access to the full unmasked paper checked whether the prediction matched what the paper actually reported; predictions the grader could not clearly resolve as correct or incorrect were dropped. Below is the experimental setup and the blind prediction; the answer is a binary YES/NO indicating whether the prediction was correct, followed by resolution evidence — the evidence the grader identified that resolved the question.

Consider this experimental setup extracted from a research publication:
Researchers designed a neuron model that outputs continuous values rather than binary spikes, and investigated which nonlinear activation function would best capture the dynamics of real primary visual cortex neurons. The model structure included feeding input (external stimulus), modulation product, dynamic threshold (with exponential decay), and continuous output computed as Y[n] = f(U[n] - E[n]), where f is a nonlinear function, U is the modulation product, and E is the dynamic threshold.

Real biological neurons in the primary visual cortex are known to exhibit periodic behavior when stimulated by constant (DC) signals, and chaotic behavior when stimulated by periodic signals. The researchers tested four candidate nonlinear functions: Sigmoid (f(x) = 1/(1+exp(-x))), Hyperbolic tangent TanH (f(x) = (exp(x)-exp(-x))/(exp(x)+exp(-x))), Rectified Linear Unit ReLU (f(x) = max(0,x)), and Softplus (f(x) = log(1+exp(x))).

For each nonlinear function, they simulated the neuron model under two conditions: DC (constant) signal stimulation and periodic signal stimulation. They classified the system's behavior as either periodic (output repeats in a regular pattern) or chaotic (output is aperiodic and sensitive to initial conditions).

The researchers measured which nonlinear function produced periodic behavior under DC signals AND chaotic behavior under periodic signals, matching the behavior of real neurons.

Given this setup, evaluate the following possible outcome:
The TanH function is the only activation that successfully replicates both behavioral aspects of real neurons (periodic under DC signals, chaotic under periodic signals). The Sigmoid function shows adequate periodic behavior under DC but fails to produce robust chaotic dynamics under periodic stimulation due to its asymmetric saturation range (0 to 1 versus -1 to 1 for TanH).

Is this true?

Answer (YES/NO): NO